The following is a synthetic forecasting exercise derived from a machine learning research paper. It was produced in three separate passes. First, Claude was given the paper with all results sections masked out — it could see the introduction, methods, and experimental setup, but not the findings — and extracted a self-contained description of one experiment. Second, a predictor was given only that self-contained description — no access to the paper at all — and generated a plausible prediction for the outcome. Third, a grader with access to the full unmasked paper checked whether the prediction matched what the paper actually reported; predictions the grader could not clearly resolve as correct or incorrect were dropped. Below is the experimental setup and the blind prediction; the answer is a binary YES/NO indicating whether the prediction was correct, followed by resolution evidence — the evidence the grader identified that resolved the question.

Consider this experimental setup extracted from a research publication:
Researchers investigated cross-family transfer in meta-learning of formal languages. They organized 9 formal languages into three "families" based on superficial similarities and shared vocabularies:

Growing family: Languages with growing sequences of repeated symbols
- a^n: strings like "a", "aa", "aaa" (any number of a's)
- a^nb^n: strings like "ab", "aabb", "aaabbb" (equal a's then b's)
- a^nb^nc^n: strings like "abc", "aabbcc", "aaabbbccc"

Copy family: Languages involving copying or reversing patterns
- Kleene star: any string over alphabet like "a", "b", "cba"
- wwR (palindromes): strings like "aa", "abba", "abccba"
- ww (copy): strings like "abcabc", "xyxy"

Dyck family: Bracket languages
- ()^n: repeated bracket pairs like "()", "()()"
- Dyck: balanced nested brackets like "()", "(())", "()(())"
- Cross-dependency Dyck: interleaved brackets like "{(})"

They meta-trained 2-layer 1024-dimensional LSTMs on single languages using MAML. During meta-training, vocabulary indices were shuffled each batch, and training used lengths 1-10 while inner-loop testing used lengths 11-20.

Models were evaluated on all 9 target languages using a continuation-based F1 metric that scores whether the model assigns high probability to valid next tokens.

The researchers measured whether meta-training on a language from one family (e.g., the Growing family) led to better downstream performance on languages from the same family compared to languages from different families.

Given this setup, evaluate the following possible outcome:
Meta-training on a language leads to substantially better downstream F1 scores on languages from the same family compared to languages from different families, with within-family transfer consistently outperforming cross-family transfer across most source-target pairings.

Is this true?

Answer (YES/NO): NO